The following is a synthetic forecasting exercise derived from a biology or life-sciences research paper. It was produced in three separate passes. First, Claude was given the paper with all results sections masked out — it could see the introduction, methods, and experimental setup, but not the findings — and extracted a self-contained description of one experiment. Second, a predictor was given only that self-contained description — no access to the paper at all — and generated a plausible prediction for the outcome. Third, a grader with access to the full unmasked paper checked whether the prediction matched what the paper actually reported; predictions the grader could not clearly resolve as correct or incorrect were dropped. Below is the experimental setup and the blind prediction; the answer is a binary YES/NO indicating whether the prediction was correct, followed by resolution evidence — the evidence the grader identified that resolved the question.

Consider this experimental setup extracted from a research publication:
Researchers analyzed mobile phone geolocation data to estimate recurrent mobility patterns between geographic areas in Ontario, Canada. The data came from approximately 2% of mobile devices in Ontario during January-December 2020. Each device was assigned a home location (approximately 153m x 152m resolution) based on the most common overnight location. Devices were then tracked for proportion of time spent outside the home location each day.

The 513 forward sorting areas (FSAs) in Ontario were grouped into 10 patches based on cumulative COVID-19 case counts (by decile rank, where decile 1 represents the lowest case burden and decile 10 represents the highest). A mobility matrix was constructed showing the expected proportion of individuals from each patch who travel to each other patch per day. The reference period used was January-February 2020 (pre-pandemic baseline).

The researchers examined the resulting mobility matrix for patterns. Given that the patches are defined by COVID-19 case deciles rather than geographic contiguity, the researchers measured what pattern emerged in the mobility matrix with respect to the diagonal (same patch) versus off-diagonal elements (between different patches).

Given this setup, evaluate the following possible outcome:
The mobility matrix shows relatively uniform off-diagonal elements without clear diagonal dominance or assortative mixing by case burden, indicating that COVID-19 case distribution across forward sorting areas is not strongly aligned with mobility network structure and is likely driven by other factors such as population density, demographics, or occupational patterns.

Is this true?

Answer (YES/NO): NO